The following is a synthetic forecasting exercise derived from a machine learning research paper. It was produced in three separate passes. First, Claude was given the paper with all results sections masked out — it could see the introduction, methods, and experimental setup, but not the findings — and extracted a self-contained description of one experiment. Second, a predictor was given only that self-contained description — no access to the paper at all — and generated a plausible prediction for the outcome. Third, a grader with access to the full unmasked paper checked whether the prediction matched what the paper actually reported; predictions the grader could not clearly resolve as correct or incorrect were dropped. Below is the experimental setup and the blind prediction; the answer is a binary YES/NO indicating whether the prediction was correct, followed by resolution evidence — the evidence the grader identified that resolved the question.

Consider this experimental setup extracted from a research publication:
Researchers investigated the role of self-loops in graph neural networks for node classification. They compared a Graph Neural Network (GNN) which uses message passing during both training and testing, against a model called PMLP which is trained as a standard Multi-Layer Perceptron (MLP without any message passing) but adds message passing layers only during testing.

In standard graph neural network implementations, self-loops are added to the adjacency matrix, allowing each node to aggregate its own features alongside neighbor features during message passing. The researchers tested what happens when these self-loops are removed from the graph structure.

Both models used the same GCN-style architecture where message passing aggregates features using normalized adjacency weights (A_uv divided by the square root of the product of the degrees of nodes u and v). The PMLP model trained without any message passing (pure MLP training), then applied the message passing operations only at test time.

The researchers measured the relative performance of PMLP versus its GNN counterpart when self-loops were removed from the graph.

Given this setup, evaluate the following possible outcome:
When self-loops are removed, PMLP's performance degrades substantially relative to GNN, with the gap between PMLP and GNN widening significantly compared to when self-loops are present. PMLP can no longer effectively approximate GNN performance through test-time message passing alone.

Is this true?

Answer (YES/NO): NO